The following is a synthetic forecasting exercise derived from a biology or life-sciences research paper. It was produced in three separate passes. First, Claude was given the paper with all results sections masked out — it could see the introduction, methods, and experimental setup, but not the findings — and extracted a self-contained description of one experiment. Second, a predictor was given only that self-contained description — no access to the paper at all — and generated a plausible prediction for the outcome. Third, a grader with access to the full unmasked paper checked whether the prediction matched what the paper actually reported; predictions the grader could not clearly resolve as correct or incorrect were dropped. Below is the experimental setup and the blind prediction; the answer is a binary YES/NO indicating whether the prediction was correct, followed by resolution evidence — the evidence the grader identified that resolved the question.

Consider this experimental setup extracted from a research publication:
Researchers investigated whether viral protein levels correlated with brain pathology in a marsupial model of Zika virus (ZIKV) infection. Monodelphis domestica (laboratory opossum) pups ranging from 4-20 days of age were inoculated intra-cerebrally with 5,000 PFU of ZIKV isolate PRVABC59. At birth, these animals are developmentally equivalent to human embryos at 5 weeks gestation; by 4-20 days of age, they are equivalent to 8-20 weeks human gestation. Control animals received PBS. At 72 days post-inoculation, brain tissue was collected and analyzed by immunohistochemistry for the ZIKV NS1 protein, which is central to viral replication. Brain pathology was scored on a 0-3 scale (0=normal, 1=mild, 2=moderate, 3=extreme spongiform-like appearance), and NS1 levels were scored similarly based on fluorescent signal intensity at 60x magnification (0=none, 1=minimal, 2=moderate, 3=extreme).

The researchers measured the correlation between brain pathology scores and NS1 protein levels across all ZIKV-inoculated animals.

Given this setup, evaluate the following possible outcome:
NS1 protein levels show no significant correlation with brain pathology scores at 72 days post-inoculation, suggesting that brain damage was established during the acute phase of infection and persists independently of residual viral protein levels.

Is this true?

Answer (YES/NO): NO